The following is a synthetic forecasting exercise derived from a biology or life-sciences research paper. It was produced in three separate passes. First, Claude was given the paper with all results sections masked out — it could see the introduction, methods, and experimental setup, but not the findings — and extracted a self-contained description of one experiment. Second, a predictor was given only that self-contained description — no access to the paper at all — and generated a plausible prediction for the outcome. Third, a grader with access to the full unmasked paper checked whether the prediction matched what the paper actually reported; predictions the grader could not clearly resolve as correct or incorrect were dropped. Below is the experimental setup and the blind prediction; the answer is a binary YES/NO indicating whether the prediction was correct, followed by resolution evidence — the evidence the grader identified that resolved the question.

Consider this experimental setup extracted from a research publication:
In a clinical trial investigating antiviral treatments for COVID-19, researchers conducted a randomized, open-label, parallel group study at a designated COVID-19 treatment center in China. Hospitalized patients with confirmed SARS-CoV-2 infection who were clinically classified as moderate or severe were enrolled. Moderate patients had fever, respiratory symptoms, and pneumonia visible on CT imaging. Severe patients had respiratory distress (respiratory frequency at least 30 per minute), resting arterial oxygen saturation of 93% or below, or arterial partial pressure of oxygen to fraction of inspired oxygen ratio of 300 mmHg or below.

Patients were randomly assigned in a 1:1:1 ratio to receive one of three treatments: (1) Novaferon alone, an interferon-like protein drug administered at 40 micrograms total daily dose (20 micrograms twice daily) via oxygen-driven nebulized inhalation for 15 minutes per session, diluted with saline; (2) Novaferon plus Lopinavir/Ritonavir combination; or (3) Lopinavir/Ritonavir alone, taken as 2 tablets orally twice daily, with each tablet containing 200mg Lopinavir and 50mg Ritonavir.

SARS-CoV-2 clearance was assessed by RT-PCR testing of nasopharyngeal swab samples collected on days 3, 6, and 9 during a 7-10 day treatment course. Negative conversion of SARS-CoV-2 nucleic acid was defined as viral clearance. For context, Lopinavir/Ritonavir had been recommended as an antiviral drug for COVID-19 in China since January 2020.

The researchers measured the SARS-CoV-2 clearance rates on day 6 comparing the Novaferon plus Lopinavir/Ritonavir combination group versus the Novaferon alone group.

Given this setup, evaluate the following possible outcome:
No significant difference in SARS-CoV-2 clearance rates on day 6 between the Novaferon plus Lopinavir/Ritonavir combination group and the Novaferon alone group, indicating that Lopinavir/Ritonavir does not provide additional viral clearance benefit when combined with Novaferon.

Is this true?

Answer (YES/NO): YES